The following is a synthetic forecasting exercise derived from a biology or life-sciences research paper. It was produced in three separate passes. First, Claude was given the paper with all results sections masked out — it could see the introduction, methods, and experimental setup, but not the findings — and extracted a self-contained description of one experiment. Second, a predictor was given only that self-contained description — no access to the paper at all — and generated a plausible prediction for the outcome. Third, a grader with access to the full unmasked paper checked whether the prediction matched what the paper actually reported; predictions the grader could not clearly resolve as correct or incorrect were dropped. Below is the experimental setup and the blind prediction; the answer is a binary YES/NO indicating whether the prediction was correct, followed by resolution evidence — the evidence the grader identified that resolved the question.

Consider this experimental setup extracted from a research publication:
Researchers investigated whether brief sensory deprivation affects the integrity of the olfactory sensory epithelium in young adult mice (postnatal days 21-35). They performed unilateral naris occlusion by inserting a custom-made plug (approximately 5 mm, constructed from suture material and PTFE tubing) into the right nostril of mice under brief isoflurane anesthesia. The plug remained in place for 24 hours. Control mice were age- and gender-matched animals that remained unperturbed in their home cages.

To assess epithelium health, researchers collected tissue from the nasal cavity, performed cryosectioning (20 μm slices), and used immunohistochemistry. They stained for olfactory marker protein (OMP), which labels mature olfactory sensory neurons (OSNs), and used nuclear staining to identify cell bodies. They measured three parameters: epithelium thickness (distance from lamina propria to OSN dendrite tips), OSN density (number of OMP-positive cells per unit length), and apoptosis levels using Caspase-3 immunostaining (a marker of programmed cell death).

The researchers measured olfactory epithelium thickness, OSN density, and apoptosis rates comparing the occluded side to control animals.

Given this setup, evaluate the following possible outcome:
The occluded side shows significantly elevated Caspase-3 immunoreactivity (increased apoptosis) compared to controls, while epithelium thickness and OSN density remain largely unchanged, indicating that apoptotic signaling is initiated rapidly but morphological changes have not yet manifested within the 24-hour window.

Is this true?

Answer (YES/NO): NO